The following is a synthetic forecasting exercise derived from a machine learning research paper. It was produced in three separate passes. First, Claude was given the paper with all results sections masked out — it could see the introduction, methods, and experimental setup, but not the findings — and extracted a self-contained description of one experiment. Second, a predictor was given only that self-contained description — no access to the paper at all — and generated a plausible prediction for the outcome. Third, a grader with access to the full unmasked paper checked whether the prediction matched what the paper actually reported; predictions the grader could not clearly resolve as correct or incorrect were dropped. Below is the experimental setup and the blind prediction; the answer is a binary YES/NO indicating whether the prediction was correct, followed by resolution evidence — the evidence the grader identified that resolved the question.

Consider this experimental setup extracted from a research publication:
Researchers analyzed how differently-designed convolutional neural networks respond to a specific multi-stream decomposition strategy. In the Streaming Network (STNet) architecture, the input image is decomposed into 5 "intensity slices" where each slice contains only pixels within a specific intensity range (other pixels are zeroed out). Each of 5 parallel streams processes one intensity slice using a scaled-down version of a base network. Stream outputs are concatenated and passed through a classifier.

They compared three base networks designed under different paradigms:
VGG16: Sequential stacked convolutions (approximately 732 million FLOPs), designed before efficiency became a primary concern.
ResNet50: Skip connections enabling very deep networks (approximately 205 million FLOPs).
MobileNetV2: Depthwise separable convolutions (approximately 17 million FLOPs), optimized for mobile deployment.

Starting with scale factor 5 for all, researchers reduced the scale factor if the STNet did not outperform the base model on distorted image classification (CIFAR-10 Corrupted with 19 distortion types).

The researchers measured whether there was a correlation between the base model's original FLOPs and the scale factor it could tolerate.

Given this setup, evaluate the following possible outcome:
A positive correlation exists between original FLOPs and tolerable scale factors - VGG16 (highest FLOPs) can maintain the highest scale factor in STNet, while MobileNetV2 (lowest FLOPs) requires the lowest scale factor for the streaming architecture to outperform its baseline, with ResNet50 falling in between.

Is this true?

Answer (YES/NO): NO